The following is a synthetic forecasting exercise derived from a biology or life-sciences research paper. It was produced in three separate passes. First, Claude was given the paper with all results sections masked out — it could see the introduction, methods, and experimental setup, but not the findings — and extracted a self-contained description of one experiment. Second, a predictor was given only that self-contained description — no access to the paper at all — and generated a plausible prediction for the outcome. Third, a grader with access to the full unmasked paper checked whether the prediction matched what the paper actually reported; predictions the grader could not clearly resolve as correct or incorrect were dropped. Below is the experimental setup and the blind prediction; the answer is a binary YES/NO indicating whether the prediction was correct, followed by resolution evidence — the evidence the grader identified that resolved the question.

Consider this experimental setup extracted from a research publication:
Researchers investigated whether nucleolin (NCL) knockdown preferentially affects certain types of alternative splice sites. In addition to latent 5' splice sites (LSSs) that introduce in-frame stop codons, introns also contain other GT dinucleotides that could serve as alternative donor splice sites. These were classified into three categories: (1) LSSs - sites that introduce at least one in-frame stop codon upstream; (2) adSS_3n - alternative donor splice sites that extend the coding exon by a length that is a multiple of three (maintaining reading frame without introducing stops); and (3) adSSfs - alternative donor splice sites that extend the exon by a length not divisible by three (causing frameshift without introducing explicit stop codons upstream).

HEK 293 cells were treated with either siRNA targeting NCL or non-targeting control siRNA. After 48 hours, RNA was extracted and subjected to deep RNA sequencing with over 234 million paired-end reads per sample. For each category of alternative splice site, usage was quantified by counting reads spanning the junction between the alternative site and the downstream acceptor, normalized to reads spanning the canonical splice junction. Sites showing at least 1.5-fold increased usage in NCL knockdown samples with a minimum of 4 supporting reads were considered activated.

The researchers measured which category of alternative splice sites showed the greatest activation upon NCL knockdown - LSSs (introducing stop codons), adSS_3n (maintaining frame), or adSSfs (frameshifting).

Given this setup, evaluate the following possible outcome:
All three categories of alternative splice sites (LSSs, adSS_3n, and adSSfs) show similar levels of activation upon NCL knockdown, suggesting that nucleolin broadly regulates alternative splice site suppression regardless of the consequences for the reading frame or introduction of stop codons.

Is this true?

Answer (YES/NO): NO